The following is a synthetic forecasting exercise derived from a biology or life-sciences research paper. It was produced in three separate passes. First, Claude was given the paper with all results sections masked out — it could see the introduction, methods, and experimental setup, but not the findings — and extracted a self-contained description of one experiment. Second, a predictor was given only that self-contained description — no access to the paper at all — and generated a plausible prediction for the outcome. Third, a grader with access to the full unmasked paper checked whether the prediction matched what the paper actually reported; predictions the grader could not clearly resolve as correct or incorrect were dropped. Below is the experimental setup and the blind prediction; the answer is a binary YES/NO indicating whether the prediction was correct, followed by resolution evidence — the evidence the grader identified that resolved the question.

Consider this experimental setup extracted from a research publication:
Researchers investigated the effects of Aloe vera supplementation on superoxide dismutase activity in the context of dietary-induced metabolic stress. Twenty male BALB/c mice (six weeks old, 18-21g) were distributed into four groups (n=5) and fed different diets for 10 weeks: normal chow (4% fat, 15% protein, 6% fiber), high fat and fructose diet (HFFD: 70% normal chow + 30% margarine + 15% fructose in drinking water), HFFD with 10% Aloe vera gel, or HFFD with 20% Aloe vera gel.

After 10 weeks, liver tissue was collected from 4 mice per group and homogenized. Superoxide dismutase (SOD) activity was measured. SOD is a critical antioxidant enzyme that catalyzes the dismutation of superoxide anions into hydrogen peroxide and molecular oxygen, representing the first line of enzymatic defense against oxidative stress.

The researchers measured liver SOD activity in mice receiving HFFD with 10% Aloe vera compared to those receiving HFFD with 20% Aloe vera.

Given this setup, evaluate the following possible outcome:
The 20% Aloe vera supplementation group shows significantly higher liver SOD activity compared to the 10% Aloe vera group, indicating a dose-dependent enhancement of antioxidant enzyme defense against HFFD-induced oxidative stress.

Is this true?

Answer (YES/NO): NO